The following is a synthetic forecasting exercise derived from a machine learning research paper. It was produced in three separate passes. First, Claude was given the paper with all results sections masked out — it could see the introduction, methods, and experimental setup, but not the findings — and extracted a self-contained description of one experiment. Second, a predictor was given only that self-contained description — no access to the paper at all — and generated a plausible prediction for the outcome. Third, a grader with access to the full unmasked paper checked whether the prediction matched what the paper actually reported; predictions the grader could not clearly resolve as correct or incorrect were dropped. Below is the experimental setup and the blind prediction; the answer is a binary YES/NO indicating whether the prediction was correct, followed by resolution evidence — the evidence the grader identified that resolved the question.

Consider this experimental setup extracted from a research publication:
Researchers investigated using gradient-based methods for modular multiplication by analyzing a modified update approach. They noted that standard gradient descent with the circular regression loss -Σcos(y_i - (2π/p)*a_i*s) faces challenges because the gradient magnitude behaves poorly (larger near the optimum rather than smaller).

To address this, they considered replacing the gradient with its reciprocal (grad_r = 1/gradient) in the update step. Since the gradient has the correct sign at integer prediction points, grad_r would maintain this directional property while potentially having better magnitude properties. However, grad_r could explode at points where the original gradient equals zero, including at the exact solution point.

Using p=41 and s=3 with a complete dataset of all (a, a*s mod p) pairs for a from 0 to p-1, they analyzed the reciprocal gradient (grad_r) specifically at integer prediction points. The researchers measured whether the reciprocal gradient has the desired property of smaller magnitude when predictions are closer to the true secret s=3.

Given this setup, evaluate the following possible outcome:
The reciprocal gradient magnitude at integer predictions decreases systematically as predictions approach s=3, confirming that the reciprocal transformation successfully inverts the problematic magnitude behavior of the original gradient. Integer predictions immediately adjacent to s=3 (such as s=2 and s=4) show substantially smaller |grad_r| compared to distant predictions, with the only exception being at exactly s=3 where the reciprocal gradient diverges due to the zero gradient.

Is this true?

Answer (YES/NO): YES